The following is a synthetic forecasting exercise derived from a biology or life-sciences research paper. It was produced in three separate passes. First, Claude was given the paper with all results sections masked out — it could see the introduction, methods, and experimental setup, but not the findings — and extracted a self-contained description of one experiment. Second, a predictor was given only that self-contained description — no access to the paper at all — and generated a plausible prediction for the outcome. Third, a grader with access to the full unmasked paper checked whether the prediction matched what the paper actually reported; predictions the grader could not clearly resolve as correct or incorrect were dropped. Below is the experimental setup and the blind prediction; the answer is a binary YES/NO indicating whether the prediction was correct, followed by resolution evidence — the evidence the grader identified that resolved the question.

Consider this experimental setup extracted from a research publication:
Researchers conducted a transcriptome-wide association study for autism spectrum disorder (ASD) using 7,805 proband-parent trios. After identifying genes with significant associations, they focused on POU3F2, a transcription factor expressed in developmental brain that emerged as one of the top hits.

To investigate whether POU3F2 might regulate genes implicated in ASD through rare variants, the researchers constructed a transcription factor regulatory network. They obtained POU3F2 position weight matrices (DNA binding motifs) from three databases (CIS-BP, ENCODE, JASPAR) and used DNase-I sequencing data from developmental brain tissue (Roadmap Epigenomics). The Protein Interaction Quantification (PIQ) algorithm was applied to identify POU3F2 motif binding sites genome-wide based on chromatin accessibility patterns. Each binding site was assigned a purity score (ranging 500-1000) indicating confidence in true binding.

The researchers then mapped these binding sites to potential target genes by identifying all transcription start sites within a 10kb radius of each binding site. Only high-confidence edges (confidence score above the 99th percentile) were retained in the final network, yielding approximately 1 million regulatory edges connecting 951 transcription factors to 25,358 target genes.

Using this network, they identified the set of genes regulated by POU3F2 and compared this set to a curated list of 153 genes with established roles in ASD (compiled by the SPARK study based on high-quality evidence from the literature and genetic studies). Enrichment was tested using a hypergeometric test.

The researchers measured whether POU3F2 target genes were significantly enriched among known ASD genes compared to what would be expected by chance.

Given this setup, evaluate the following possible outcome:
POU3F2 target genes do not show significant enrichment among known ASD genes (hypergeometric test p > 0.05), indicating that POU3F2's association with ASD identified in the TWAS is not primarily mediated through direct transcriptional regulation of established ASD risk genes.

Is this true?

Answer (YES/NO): NO